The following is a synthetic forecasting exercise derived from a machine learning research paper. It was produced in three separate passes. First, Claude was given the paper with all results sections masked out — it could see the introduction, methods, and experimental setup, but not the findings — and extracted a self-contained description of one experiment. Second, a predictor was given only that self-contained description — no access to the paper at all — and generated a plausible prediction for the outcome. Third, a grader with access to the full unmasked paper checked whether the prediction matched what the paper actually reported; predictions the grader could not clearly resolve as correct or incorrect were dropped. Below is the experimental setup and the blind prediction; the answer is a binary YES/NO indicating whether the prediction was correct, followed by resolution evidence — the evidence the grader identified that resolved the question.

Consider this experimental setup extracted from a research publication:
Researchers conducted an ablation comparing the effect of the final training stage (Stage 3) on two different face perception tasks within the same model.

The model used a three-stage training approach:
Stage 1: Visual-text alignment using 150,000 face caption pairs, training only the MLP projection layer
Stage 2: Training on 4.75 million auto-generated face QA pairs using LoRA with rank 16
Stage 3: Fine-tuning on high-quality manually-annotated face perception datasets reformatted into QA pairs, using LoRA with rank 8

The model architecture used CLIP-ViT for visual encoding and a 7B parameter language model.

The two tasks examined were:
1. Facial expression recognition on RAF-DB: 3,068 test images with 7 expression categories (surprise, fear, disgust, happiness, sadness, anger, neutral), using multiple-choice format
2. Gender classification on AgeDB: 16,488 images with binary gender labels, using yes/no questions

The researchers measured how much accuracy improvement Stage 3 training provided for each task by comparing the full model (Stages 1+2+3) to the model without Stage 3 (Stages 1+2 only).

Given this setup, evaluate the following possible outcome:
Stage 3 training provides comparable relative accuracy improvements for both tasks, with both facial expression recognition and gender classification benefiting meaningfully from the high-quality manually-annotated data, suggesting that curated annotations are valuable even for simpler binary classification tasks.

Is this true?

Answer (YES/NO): NO